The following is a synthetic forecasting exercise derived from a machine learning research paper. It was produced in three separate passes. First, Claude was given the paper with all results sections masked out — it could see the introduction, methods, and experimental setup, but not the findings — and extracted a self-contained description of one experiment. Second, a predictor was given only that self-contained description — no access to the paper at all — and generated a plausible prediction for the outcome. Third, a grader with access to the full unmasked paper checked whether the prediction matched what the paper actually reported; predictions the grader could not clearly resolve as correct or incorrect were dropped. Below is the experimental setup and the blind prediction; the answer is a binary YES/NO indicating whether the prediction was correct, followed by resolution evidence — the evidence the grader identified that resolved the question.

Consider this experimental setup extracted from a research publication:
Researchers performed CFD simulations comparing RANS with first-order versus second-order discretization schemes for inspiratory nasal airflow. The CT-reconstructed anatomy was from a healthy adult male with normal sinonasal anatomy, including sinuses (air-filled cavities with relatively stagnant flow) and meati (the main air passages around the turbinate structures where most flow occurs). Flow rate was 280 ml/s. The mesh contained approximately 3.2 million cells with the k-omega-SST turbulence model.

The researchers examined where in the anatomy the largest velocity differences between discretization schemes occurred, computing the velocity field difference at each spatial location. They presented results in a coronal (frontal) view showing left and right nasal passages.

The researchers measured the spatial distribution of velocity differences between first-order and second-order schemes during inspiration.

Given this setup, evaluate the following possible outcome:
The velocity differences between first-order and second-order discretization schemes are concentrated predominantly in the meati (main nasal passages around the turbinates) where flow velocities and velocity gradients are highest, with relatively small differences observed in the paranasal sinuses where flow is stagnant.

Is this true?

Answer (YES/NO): YES